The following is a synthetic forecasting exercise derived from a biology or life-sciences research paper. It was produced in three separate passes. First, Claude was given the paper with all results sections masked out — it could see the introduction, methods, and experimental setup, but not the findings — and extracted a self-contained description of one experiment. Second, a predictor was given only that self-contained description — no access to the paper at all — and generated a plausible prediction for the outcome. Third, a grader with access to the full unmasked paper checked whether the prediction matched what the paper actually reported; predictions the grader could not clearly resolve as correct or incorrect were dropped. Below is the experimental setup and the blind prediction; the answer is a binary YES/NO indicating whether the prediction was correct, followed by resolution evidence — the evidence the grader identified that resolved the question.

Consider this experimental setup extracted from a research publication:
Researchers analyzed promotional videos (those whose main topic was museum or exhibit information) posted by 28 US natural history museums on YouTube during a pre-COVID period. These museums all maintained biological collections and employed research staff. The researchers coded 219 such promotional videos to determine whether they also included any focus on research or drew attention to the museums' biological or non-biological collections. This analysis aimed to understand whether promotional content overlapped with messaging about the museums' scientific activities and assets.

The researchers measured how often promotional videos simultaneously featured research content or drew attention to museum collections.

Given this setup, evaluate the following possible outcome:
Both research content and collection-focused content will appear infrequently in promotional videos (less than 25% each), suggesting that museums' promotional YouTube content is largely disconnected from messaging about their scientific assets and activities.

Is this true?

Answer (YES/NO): NO